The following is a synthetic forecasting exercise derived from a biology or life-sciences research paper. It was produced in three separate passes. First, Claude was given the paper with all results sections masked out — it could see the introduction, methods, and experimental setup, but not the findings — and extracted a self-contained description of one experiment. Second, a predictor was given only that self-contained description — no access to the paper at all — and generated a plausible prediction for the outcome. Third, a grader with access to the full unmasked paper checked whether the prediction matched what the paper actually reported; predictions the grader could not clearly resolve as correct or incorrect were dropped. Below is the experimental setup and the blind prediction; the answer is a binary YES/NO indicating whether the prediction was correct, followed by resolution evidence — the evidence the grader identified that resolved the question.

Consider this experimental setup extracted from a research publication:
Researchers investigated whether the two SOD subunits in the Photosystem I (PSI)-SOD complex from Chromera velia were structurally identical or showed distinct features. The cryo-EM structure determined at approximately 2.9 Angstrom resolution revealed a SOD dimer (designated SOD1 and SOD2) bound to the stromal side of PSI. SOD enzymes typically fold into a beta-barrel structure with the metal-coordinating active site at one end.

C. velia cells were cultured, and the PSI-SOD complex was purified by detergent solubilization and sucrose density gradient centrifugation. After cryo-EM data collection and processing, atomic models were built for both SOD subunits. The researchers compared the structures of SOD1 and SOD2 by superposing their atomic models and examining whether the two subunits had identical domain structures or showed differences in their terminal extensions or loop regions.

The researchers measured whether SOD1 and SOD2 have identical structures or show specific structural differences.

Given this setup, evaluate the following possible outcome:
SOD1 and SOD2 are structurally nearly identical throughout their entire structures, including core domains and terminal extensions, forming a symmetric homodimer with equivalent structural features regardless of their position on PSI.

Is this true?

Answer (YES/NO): NO